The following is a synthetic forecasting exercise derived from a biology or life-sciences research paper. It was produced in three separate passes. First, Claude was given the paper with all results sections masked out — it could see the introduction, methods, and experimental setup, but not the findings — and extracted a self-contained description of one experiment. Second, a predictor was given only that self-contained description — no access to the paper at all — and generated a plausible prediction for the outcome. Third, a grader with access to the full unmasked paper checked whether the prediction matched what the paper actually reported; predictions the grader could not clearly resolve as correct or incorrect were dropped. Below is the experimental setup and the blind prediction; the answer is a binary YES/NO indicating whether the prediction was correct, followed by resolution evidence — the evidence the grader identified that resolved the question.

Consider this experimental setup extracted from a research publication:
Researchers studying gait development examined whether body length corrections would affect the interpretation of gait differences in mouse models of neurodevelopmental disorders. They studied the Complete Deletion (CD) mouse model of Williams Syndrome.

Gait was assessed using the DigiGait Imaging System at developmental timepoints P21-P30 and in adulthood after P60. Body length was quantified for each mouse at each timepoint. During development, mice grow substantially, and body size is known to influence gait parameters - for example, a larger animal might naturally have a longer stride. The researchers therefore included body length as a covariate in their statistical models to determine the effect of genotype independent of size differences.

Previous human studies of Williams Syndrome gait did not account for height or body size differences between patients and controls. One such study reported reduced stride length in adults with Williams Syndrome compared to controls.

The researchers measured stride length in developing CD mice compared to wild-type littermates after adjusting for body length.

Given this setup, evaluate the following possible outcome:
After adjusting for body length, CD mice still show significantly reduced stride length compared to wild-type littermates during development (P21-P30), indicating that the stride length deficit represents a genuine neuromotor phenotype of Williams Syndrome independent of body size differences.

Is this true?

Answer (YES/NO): NO